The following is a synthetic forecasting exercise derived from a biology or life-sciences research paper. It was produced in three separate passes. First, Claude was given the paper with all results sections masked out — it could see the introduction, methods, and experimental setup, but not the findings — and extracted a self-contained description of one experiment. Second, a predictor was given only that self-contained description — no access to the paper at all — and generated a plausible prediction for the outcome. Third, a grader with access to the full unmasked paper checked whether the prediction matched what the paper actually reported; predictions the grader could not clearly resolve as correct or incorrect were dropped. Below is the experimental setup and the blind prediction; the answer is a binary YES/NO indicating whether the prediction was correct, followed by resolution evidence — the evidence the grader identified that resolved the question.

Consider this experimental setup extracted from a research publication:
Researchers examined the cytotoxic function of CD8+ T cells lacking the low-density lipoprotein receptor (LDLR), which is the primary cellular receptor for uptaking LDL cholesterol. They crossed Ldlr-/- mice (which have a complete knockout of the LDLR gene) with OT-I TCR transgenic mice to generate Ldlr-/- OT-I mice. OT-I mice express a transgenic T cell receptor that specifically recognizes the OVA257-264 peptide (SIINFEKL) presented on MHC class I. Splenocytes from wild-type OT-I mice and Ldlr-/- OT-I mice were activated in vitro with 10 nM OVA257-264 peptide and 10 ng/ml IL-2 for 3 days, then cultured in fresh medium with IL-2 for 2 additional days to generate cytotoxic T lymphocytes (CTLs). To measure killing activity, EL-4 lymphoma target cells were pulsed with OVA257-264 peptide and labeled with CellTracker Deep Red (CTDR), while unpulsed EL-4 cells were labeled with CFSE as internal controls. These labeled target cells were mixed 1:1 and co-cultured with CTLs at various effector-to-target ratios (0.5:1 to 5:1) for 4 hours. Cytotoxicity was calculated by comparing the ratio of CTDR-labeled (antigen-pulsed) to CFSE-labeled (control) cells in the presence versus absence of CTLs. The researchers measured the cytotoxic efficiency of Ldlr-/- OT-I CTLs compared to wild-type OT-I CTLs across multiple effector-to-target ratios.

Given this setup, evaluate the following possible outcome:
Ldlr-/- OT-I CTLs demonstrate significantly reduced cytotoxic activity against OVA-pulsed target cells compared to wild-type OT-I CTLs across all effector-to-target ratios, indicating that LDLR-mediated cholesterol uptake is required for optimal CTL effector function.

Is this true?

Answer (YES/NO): YES